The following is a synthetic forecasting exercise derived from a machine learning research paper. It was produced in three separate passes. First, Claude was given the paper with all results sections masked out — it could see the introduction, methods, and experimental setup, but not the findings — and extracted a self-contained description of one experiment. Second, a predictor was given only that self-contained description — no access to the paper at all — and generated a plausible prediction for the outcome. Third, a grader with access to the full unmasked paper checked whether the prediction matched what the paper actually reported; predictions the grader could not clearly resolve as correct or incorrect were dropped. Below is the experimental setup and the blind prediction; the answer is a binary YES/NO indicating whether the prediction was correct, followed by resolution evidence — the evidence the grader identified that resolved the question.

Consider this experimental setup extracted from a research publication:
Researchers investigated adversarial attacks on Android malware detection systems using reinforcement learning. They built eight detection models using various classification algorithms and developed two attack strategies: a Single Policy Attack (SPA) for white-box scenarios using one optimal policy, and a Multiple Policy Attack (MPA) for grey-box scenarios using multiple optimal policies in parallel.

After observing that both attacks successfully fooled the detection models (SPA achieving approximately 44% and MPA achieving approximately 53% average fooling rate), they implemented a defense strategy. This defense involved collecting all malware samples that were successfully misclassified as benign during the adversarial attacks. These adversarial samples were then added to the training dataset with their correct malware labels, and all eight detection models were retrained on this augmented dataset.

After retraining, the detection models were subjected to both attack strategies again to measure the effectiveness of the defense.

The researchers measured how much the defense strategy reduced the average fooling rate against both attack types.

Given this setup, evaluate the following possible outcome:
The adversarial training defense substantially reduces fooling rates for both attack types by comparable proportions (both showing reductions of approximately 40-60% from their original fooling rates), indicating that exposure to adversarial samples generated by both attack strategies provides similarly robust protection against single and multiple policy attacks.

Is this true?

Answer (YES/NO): NO